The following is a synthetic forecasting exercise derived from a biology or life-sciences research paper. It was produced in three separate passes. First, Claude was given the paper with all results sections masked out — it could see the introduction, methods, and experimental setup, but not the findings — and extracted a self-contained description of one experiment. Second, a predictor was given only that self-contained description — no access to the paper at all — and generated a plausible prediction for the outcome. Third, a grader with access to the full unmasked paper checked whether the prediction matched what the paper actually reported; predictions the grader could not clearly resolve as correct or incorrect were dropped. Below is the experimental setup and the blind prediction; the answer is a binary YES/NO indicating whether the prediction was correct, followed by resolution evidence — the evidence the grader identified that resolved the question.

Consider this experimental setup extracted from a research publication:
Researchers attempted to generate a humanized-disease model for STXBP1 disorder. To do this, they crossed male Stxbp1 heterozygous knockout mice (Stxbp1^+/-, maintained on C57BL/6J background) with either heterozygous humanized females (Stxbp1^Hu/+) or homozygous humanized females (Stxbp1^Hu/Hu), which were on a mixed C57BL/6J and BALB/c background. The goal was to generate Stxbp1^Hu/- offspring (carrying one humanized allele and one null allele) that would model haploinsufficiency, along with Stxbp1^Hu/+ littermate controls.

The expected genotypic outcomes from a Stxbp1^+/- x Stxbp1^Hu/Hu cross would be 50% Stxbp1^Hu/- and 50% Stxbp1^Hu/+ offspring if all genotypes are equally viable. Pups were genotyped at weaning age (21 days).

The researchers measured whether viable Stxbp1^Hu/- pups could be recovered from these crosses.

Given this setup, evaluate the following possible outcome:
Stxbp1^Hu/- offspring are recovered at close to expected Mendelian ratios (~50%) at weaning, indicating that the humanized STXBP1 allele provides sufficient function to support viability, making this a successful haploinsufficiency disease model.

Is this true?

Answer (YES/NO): NO